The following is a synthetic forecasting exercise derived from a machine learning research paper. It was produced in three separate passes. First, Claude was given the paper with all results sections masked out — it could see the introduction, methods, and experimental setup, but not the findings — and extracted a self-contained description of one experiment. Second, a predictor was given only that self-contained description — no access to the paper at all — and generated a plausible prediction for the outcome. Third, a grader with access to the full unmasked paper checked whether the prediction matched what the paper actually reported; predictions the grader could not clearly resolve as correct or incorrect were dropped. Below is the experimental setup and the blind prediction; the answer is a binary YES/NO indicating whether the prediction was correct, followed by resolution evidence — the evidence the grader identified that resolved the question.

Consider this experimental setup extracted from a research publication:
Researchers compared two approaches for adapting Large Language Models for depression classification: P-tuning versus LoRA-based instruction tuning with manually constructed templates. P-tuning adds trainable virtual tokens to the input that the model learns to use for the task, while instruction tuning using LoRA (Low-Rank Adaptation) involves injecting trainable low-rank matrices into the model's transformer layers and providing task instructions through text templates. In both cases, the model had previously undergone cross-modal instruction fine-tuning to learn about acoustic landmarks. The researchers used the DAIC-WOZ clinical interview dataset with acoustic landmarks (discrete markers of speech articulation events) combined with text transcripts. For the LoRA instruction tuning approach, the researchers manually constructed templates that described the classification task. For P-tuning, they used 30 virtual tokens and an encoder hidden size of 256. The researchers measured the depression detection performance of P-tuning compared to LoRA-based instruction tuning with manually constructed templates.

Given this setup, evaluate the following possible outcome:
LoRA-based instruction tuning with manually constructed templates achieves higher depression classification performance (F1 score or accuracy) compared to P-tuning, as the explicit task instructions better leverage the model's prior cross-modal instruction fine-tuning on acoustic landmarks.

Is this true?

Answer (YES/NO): NO